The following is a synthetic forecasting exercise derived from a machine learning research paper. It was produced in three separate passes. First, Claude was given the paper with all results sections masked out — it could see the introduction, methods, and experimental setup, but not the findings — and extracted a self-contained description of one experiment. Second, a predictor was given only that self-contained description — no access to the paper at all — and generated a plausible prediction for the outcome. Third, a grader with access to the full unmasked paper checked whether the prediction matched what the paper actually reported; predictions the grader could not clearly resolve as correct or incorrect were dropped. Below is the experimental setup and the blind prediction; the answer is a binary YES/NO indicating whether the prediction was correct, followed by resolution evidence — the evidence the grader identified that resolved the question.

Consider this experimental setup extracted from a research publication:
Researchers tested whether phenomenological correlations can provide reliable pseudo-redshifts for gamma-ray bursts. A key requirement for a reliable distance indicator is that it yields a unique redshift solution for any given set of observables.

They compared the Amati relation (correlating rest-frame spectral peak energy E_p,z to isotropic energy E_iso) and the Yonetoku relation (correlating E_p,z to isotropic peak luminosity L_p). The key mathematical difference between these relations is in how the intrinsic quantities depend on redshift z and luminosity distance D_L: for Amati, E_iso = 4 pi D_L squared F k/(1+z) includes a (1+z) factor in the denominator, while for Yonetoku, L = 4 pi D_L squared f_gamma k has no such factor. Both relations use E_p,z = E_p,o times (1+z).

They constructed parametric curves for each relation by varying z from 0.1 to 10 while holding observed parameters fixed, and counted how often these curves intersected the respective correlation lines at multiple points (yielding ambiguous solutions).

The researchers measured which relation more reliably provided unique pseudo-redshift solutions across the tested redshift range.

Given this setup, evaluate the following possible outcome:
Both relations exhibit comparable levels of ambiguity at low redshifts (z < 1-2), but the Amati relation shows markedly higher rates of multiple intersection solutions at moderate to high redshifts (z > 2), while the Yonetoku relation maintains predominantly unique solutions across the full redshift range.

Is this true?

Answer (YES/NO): NO